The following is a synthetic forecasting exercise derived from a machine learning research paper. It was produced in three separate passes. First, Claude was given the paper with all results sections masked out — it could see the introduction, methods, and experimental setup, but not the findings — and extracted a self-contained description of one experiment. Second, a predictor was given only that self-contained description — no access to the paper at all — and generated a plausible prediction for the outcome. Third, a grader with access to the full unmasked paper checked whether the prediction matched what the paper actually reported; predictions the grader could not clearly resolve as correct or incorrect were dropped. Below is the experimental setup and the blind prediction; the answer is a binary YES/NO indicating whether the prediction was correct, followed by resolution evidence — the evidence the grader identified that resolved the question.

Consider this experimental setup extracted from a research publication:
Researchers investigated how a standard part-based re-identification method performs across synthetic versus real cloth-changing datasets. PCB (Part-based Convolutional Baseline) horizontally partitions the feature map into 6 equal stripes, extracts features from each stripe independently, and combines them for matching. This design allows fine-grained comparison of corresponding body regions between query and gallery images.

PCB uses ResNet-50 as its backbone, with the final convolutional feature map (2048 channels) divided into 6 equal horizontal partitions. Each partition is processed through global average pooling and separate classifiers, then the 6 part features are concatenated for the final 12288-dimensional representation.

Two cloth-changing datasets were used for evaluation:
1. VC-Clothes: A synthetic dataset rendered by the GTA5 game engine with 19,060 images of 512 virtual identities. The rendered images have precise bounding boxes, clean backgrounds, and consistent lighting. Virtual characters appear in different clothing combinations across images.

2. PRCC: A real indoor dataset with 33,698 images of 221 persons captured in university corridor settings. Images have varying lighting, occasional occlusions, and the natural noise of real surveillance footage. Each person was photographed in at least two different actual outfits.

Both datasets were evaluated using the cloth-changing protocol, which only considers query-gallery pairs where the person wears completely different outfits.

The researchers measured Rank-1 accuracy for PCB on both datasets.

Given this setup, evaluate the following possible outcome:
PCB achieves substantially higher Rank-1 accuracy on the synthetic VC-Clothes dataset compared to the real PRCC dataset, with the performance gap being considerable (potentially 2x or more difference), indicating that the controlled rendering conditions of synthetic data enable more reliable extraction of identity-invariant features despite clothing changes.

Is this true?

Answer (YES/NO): YES